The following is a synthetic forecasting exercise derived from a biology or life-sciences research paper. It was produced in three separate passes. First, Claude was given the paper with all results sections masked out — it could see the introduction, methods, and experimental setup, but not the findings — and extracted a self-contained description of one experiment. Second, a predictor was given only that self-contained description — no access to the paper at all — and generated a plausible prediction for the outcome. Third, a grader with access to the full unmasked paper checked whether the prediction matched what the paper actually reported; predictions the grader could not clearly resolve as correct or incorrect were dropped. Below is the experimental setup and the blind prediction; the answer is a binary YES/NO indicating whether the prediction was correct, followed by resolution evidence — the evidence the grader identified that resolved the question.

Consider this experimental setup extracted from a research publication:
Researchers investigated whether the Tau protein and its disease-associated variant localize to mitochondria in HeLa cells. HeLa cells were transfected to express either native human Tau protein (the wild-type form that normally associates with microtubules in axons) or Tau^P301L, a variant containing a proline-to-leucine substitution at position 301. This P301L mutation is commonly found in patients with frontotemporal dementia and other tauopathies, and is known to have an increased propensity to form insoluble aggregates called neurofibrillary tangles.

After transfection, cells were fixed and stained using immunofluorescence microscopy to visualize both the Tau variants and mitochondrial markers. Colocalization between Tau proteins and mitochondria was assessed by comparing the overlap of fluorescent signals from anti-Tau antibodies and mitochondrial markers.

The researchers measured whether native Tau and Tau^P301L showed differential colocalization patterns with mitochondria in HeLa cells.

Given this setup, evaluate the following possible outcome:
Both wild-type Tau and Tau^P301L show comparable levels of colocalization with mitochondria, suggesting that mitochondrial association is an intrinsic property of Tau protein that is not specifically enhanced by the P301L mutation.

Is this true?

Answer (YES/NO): NO